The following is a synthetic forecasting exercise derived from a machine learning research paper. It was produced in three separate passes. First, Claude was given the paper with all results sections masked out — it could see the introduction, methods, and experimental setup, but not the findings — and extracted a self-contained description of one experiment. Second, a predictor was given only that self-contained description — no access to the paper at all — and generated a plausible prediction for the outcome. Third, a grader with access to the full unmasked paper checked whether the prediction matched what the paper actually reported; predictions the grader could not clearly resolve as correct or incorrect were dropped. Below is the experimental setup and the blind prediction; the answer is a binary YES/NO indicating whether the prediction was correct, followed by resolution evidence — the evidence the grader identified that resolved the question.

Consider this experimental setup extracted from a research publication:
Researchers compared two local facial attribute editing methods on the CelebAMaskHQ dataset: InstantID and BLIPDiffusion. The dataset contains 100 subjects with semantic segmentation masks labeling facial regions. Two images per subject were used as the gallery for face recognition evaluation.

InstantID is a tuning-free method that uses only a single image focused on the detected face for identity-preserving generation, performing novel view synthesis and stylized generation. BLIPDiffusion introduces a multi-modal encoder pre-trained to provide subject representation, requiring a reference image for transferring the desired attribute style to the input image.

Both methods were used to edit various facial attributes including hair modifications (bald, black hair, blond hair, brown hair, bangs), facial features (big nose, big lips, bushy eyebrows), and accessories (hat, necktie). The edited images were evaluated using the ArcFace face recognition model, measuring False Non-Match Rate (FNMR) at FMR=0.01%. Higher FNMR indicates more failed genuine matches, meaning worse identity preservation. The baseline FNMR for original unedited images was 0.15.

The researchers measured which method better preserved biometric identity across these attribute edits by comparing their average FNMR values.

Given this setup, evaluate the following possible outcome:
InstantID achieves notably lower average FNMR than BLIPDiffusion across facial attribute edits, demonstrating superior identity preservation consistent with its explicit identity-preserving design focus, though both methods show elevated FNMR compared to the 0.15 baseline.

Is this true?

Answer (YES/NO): YES